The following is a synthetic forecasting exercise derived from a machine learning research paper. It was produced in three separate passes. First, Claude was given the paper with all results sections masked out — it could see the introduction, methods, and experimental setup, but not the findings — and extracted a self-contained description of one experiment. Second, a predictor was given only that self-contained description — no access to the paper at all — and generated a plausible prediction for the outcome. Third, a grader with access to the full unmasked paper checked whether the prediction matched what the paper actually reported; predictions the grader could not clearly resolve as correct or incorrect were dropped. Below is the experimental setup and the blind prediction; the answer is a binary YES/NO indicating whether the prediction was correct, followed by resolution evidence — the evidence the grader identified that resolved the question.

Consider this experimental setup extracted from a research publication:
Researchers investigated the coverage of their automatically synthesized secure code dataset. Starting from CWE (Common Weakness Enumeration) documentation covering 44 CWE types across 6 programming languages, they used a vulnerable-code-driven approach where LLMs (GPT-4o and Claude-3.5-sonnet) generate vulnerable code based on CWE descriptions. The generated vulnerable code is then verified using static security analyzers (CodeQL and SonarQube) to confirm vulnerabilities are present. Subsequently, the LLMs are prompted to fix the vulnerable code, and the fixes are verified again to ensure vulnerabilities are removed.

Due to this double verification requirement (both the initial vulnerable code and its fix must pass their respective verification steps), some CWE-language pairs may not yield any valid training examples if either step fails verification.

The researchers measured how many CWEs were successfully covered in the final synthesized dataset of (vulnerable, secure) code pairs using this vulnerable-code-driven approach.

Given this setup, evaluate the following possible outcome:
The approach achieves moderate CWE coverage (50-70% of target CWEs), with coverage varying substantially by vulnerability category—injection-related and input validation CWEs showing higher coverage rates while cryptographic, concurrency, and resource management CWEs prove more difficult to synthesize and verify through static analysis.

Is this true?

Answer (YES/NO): NO